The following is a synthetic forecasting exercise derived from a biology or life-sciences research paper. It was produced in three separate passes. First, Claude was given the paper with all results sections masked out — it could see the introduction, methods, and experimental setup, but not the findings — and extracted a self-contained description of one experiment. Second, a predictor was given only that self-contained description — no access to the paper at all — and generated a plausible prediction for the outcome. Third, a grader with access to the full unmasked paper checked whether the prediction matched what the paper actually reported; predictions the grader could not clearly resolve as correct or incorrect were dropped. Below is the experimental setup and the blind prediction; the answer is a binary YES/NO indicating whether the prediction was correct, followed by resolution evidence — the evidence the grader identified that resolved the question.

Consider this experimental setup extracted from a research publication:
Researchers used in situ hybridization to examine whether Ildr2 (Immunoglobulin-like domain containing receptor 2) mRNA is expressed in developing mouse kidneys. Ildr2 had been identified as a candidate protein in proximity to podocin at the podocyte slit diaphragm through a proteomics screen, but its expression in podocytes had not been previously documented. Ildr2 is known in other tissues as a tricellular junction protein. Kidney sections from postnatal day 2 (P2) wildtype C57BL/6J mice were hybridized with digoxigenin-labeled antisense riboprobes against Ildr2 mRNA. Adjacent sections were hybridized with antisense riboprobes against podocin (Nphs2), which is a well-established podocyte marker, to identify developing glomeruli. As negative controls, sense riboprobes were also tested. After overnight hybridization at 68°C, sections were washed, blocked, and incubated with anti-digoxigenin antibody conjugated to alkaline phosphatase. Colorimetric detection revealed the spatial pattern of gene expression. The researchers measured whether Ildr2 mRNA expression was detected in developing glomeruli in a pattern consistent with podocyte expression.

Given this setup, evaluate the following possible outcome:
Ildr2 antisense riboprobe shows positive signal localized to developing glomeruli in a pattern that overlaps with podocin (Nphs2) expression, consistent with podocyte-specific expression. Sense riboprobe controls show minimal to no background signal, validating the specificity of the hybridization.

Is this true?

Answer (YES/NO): NO